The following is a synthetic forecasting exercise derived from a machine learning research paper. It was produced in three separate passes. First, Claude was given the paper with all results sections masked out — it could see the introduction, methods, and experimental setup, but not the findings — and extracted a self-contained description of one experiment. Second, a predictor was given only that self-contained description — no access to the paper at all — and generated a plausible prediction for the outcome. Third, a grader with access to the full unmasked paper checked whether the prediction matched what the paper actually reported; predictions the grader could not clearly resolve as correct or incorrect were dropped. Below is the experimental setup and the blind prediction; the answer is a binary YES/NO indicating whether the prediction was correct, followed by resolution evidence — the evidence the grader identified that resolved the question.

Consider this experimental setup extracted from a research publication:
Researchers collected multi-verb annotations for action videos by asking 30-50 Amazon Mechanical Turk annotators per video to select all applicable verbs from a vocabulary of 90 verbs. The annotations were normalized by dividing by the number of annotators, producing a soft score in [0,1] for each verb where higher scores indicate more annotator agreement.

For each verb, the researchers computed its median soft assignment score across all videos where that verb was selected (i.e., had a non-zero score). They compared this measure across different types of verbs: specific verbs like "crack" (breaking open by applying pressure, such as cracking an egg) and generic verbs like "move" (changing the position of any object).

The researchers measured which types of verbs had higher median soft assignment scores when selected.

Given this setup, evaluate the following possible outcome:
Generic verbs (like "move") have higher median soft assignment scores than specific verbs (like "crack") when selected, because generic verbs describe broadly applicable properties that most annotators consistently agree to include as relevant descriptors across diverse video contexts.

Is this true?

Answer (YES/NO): NO